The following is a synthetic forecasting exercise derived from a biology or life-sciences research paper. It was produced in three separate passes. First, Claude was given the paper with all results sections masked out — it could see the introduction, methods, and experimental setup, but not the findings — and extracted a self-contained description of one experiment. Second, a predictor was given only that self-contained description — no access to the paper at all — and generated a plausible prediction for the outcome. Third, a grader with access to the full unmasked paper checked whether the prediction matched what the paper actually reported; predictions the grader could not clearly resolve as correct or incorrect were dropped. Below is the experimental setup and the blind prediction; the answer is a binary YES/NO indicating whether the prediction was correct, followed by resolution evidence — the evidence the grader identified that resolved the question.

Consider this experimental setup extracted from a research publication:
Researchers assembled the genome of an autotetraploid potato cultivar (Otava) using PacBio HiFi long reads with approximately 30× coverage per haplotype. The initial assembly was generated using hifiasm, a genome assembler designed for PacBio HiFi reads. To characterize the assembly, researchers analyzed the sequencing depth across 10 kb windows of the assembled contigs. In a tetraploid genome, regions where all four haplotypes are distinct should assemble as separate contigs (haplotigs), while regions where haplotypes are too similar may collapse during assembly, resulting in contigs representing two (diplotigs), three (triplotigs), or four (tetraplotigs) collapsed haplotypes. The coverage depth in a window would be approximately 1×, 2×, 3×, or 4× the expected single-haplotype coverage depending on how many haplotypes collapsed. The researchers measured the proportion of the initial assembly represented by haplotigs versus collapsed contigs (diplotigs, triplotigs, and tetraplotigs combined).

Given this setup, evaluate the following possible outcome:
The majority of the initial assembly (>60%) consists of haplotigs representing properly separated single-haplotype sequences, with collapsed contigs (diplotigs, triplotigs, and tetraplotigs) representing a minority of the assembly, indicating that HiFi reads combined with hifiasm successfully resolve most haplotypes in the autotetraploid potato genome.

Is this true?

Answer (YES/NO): YES